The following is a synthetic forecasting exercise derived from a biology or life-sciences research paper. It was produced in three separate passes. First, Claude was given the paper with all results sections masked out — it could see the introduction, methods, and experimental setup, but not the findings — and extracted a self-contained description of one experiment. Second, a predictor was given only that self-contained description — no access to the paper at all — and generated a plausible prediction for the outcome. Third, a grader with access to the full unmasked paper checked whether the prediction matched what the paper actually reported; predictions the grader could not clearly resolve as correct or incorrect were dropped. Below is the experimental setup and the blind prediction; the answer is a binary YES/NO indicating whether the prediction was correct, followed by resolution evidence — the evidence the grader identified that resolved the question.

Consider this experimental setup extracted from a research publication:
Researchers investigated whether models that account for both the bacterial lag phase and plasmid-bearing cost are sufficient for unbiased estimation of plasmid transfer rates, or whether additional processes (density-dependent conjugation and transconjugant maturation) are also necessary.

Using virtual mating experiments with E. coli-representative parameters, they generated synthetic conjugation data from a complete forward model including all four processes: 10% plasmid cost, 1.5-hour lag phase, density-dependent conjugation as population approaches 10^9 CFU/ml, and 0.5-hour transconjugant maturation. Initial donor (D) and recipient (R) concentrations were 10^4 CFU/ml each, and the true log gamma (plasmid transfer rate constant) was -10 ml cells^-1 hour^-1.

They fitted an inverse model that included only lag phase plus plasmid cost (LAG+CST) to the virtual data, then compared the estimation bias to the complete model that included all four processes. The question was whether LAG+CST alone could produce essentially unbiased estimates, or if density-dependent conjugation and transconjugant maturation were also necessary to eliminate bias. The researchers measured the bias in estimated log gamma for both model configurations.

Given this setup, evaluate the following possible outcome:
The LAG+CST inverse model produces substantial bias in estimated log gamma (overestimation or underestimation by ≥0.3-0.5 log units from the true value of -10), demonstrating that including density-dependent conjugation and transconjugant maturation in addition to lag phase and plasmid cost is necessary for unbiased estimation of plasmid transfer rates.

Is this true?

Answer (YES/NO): NO